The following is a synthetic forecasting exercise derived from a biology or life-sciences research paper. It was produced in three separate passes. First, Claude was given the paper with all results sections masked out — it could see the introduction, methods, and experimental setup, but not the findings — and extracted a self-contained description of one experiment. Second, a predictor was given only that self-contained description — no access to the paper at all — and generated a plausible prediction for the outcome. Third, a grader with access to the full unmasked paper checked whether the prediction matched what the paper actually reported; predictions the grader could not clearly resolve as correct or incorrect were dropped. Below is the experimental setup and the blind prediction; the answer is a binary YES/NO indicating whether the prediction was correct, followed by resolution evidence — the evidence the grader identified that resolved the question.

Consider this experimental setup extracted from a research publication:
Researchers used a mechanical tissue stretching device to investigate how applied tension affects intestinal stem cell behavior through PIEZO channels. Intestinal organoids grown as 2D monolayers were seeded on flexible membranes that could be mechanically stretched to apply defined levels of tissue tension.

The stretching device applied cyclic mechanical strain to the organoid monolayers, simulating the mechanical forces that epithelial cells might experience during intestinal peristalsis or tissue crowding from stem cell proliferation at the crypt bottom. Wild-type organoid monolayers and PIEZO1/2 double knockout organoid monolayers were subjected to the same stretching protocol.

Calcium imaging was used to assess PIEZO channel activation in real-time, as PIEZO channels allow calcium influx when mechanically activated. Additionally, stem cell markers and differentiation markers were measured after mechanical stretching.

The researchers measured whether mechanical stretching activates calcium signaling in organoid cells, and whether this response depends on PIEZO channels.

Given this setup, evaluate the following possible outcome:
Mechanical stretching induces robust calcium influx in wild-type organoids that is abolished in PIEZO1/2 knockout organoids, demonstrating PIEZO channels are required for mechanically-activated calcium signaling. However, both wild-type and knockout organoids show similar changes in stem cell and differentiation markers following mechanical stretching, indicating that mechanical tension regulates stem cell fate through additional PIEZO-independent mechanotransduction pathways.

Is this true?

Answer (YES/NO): NO